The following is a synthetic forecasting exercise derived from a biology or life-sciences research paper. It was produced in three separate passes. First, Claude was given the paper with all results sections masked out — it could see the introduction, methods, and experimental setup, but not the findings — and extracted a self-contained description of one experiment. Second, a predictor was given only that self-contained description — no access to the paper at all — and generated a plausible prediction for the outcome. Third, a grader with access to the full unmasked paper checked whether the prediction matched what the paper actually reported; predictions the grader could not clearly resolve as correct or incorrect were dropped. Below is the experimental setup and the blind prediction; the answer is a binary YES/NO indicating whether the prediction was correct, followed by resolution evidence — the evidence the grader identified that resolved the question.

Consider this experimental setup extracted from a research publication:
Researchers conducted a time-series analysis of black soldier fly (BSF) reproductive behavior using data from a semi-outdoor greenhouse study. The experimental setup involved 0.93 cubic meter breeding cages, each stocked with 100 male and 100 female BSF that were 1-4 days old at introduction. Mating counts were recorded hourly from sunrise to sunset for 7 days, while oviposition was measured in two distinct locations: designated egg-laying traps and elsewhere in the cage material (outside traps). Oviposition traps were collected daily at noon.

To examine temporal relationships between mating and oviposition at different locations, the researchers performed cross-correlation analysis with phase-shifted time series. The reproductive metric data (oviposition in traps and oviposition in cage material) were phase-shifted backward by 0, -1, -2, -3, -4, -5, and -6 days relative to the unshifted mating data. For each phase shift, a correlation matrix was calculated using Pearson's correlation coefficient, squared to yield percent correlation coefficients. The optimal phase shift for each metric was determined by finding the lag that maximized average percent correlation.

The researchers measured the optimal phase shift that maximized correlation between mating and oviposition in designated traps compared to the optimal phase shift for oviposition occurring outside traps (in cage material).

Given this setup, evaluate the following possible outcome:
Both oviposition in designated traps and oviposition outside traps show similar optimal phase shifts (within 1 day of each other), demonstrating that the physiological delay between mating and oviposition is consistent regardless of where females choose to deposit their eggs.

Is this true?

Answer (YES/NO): NO